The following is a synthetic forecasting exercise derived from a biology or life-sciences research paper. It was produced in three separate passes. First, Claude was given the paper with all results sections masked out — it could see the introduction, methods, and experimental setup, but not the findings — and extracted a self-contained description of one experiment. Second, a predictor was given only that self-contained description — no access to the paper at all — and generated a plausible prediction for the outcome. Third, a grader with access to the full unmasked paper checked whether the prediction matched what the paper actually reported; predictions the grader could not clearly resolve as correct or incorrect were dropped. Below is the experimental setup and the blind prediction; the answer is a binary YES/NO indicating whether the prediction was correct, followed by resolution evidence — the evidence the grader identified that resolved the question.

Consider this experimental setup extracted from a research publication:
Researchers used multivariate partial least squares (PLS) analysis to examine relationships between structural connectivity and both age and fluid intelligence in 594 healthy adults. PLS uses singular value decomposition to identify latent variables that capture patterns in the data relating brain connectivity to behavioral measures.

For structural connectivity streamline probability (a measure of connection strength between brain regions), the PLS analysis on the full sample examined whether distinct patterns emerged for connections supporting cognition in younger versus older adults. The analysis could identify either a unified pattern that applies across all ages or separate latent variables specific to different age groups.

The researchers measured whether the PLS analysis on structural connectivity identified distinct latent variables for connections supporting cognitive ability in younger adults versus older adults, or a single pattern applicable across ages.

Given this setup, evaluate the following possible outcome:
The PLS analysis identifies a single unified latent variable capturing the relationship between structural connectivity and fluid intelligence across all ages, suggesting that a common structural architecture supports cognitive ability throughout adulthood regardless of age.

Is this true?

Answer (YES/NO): NO